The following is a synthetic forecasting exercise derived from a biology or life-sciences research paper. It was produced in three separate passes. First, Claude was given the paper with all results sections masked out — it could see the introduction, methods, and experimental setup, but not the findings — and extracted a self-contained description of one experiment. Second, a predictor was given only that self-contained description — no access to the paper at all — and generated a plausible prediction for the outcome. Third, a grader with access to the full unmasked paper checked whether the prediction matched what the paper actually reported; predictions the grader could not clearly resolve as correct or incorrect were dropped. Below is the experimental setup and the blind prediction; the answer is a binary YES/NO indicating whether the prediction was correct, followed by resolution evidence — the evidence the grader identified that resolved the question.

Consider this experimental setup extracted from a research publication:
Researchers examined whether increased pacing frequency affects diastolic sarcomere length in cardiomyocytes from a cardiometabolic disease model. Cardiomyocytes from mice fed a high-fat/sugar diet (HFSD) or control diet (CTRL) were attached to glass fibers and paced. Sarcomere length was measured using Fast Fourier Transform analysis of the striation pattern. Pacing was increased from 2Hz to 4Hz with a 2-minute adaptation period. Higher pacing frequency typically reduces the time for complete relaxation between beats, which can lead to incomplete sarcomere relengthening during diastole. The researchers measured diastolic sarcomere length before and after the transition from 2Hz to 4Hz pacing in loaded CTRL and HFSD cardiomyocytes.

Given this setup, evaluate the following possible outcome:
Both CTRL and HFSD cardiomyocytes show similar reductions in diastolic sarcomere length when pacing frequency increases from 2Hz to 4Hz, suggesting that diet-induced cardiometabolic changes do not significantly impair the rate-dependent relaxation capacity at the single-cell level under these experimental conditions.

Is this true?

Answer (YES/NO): YES